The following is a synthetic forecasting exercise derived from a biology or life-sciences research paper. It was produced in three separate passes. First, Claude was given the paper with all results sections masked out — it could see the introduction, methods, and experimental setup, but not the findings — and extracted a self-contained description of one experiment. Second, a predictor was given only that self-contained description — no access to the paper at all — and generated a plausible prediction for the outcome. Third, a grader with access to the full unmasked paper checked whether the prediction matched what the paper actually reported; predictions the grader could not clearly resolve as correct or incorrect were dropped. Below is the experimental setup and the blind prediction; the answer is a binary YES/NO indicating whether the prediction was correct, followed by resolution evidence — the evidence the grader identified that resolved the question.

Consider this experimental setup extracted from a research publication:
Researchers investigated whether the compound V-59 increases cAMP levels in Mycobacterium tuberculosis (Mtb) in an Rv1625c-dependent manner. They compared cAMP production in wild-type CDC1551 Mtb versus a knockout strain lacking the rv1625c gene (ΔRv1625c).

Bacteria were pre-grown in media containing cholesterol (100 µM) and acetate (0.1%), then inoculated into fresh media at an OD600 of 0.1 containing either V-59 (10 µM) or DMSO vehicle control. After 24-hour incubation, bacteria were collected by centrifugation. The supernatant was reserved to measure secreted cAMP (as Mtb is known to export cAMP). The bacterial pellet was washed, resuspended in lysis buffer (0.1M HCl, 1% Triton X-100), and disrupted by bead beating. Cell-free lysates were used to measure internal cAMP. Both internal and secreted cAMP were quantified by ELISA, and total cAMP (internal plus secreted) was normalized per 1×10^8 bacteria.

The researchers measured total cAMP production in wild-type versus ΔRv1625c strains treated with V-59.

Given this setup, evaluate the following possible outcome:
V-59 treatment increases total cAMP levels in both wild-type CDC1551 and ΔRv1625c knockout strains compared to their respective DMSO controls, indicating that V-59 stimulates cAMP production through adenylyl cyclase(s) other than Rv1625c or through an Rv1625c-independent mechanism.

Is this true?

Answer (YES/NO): NO